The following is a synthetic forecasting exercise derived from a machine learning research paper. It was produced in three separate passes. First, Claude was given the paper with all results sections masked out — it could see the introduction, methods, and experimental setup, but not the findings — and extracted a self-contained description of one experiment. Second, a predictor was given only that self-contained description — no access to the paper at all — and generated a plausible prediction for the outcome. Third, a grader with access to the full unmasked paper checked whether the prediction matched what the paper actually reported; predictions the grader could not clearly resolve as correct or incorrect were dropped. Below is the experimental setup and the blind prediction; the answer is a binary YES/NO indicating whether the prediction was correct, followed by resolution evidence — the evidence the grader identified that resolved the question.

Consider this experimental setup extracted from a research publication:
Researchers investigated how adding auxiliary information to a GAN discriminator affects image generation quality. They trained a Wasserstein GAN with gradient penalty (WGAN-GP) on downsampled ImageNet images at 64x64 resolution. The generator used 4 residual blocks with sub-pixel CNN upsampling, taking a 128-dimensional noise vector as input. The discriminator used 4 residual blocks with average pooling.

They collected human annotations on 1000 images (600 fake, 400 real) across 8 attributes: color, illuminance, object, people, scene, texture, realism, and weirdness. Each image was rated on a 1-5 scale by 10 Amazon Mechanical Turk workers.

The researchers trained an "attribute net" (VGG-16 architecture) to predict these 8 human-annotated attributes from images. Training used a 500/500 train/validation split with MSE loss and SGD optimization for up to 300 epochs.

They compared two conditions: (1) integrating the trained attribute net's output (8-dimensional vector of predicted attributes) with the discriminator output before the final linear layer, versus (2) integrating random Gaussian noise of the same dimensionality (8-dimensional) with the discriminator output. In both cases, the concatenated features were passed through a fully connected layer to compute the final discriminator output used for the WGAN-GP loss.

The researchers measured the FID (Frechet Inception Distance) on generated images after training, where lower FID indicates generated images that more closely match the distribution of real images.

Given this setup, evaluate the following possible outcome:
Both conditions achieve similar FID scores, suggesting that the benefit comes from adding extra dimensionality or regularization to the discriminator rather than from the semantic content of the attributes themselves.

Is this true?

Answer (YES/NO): NO